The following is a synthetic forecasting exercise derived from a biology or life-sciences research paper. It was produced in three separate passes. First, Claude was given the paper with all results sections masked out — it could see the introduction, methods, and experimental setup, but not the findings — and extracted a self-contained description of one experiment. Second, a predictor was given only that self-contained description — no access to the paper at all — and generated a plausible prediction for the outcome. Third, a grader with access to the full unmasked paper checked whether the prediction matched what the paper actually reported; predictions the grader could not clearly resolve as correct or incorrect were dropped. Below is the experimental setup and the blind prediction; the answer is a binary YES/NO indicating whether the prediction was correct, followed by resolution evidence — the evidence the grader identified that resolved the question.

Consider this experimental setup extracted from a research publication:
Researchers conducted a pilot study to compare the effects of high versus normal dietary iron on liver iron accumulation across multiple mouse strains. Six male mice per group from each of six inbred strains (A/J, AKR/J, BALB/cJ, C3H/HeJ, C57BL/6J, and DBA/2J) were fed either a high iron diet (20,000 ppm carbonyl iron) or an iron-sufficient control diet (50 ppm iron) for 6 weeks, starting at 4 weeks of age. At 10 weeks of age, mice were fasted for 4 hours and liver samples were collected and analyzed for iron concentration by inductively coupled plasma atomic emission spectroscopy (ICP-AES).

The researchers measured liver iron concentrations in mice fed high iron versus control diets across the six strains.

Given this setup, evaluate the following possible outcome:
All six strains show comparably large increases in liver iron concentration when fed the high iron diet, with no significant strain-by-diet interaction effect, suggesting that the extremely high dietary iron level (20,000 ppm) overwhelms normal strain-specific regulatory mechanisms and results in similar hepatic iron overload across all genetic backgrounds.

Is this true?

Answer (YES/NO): NO